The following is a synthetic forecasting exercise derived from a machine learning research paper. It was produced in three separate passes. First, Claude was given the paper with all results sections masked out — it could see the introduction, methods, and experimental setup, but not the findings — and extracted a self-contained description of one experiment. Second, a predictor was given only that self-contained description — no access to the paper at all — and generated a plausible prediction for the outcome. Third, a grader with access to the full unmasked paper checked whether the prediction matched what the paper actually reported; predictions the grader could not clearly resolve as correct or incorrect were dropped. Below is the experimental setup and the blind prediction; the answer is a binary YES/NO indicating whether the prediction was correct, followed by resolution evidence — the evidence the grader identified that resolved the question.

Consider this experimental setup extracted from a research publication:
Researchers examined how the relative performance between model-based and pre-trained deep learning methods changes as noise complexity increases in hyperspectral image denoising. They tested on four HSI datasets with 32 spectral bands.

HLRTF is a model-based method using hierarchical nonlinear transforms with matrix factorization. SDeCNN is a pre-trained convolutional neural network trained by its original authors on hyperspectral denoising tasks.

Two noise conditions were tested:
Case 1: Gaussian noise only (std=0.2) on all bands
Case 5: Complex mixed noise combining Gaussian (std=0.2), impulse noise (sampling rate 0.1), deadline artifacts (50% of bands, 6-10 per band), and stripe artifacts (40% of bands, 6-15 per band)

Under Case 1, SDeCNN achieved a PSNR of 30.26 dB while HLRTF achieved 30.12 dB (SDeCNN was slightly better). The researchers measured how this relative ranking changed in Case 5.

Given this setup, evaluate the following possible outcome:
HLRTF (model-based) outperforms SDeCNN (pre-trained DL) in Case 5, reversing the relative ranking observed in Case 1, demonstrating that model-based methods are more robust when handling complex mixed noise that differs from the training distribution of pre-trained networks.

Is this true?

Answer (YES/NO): YES